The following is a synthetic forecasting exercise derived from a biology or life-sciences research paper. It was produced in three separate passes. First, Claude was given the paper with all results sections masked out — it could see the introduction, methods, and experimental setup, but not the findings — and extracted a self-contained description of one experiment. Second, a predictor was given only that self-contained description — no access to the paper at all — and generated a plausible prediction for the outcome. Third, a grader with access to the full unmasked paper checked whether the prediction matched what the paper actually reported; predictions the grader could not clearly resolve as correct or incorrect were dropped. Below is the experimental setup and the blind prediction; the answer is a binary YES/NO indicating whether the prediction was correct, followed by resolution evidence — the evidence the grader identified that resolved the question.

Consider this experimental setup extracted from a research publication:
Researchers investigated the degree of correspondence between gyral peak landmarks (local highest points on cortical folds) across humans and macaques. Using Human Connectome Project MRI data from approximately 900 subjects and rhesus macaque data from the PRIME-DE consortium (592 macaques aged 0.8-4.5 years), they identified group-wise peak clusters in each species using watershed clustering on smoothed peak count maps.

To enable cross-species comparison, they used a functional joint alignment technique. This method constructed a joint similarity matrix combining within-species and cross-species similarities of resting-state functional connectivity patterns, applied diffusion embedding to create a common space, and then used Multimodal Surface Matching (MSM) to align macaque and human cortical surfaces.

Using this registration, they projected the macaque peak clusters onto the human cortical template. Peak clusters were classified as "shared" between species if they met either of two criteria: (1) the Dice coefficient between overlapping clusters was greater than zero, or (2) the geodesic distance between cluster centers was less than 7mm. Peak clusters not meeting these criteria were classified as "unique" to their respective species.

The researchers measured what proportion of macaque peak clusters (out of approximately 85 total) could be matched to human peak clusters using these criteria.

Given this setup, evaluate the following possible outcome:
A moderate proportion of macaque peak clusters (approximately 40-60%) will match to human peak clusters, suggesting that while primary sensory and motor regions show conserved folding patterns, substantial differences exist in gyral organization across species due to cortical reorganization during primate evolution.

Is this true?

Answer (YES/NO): YES